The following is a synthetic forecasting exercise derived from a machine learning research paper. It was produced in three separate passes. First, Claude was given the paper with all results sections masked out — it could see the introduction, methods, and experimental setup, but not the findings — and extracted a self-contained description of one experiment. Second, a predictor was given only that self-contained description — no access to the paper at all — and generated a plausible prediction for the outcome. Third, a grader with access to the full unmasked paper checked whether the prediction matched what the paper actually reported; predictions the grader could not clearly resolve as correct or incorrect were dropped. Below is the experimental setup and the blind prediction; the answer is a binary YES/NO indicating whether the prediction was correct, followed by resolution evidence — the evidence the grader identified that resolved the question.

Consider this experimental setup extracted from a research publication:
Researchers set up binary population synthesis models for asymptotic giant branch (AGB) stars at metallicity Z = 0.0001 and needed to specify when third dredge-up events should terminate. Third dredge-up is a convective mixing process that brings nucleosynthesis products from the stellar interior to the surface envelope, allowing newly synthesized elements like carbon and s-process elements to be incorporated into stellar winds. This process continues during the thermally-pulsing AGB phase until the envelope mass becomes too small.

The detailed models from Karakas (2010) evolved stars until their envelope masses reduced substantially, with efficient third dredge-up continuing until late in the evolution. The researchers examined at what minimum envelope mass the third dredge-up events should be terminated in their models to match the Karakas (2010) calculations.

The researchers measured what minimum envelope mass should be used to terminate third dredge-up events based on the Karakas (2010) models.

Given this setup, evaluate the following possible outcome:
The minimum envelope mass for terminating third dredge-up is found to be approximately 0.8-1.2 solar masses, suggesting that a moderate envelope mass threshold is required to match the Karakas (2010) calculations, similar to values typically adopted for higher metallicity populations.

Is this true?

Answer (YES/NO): NO